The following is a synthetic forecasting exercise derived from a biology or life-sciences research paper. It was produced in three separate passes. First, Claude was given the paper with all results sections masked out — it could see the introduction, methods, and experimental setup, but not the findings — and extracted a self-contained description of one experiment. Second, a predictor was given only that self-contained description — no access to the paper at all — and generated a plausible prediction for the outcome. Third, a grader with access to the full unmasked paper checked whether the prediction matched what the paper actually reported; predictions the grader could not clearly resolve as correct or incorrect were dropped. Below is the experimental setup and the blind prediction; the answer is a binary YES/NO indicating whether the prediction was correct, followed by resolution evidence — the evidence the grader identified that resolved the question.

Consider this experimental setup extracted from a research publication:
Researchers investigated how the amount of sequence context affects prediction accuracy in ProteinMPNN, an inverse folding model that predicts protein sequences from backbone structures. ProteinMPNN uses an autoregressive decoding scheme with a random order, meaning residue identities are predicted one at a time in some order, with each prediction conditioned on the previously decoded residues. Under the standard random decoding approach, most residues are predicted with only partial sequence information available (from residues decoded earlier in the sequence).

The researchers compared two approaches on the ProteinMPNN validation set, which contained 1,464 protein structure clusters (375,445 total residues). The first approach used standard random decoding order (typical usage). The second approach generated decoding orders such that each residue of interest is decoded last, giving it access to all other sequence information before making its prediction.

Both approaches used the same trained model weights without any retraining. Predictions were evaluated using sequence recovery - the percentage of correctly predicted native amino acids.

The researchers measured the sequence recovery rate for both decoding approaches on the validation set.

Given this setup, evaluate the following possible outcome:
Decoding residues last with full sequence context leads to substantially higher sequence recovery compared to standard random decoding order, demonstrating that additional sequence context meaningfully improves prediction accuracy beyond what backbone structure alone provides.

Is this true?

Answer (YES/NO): YES